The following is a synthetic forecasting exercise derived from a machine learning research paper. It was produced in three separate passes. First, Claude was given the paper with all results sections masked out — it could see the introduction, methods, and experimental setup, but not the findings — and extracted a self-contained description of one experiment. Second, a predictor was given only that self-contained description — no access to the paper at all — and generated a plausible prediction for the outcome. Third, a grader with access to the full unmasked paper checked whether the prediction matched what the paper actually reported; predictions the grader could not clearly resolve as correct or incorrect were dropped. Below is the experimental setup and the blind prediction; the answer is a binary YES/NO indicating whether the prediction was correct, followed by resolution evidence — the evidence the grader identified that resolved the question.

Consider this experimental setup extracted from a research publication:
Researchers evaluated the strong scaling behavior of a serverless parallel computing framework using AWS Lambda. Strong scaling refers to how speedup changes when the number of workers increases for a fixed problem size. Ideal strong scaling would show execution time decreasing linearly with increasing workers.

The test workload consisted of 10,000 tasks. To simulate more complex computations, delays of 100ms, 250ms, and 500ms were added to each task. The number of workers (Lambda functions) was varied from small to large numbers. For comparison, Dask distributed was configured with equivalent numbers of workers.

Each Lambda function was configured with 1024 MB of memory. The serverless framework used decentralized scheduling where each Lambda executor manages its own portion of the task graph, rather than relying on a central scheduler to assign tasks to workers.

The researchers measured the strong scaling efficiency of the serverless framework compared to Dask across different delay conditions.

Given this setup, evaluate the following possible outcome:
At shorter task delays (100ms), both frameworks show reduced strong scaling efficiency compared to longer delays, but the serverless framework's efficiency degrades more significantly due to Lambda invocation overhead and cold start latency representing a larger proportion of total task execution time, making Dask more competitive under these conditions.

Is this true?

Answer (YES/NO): NO